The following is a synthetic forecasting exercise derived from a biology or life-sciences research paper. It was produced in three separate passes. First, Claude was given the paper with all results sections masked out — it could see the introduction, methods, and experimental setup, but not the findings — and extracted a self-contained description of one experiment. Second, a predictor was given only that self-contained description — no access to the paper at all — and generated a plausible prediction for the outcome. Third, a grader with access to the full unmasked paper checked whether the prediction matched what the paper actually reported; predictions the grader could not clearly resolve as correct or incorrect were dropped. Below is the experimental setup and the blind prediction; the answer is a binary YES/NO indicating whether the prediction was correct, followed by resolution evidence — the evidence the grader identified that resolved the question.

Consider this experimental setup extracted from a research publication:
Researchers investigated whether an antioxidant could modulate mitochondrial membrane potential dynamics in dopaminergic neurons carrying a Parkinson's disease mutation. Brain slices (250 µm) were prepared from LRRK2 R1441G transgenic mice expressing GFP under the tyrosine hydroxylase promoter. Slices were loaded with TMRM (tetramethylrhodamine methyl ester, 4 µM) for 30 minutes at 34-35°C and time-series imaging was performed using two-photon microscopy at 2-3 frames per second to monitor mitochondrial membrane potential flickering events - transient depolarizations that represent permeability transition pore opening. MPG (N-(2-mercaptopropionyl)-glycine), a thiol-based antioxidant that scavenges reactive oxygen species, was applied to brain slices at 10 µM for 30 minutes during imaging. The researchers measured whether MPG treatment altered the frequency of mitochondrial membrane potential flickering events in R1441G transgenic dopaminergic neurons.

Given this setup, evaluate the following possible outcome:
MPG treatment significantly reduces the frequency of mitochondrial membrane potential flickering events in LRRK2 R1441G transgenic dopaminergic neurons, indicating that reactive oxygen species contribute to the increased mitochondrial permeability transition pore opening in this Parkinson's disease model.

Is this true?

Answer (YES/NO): YES